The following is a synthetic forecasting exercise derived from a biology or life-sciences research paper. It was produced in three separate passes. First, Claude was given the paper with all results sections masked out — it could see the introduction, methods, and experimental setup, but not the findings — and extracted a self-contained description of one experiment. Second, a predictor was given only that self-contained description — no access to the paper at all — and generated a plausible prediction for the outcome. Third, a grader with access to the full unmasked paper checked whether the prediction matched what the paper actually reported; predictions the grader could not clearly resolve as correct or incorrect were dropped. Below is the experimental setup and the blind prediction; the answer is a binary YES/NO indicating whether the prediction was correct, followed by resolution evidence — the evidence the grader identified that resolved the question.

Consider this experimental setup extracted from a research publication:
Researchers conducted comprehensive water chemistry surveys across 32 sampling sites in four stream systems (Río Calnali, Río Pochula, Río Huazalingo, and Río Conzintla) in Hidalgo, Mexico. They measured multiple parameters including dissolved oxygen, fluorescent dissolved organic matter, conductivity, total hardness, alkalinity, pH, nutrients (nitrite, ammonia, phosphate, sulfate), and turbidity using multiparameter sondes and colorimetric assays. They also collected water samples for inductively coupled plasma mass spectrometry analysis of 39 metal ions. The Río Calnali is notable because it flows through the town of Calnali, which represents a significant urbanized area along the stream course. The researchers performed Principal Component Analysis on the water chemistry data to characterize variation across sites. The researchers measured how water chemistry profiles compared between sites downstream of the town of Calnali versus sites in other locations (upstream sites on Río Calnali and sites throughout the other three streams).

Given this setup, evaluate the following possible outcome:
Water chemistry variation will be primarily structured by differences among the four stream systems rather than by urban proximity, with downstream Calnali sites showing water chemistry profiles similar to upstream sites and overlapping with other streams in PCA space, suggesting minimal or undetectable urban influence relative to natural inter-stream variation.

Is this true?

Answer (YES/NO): NO